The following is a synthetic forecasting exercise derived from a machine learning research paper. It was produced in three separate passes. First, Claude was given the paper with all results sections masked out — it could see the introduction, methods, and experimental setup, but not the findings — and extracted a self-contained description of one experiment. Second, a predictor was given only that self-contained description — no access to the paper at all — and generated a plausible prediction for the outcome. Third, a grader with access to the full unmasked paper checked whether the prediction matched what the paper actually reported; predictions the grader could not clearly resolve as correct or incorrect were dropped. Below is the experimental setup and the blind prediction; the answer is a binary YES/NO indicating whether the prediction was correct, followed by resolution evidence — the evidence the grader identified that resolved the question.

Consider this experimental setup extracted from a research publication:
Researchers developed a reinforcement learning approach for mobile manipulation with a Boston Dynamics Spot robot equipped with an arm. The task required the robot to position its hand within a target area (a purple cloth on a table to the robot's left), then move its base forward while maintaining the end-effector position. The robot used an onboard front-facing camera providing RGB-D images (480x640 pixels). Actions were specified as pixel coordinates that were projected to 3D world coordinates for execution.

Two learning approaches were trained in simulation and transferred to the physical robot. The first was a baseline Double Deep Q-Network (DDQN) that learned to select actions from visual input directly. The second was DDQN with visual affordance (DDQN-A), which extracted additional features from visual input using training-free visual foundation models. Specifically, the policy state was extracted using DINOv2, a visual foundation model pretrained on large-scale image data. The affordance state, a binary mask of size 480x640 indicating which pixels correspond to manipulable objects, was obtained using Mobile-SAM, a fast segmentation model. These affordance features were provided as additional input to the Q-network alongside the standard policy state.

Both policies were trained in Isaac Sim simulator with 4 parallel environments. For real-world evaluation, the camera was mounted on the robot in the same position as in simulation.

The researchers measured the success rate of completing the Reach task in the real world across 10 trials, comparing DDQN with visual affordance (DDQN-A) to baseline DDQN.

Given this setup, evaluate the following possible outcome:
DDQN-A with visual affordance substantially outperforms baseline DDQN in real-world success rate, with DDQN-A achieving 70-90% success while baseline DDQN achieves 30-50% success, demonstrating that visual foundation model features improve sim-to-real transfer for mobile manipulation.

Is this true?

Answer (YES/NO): NO